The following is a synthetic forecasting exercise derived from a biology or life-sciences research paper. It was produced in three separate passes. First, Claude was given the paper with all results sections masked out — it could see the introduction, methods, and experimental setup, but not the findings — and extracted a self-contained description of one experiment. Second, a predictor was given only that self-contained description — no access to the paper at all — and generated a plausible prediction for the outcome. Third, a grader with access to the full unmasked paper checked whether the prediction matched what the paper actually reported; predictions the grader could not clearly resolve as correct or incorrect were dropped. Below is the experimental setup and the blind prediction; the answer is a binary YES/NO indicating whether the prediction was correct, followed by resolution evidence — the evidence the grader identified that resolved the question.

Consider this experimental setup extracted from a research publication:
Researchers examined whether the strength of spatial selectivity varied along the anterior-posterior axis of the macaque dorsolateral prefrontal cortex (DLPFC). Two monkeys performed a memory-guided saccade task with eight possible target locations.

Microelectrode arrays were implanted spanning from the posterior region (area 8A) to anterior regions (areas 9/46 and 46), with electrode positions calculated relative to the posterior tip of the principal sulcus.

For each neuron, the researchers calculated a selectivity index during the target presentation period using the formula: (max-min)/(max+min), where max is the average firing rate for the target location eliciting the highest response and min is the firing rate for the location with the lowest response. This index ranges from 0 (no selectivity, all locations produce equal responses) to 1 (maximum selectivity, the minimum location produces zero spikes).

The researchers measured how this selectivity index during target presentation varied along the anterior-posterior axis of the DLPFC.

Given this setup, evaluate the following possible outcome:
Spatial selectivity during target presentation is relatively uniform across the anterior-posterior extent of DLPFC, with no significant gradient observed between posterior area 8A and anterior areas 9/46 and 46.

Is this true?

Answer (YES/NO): NO